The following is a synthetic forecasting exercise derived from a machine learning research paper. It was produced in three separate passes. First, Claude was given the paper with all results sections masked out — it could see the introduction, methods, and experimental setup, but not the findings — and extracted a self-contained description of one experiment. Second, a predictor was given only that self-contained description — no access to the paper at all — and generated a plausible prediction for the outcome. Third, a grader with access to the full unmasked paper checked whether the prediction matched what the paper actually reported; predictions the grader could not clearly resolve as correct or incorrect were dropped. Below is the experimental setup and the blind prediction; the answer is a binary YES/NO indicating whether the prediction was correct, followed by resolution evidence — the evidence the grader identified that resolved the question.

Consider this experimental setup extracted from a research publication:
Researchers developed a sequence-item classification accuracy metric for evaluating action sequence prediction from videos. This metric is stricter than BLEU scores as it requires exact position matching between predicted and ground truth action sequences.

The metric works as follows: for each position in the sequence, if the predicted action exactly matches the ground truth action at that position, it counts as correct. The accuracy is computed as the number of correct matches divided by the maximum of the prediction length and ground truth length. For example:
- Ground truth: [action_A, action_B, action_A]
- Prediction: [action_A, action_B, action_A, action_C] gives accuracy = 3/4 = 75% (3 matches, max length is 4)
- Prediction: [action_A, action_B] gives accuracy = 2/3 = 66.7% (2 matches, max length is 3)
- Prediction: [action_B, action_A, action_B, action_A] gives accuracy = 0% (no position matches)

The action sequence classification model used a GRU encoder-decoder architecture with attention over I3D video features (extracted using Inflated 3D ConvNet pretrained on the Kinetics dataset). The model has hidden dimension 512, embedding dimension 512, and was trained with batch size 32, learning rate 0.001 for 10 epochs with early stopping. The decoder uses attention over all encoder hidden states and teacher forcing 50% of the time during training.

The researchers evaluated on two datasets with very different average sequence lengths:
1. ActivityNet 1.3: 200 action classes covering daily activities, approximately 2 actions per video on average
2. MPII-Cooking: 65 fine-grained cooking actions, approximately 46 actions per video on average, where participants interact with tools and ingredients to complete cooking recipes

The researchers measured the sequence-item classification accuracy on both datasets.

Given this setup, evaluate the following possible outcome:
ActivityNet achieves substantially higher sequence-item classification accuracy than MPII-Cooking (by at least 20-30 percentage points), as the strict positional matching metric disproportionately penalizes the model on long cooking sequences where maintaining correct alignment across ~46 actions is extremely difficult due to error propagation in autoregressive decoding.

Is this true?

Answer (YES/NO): YES